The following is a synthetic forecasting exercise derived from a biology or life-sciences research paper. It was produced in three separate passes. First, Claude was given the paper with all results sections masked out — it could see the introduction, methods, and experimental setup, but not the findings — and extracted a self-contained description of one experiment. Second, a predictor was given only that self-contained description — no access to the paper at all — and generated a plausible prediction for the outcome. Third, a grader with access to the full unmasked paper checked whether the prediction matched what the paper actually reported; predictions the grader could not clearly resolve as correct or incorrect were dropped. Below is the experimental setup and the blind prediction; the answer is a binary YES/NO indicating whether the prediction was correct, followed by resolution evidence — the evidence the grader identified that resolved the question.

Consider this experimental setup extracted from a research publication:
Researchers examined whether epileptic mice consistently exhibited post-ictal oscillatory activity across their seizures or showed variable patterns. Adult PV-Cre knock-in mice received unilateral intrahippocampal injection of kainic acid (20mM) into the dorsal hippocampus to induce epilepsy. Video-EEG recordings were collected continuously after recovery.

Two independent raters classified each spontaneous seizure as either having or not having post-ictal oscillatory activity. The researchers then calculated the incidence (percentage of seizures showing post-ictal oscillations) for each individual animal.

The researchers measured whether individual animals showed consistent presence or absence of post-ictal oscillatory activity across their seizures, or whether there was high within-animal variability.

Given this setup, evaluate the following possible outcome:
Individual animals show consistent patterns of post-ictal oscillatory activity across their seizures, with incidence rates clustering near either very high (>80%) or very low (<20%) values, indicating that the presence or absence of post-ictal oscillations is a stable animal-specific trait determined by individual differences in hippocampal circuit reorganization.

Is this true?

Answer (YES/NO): NO